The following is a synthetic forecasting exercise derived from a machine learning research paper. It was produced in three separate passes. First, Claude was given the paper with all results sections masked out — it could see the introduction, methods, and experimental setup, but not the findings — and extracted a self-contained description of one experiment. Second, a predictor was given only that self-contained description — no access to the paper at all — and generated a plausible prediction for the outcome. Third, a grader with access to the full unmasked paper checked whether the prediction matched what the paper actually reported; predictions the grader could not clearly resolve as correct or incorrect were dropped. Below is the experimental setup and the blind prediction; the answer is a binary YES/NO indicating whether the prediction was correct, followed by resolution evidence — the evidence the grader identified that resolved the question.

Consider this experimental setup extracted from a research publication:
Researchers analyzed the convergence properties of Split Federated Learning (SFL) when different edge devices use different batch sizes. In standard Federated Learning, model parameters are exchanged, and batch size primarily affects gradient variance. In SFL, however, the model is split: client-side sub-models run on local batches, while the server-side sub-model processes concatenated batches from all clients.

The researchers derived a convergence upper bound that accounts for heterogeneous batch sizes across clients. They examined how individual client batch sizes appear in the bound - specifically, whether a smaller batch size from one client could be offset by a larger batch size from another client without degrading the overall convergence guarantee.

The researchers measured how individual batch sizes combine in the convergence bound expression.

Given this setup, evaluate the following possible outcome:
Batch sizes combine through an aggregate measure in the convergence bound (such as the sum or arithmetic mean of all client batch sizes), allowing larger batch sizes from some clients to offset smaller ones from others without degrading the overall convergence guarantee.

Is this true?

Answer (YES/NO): YES